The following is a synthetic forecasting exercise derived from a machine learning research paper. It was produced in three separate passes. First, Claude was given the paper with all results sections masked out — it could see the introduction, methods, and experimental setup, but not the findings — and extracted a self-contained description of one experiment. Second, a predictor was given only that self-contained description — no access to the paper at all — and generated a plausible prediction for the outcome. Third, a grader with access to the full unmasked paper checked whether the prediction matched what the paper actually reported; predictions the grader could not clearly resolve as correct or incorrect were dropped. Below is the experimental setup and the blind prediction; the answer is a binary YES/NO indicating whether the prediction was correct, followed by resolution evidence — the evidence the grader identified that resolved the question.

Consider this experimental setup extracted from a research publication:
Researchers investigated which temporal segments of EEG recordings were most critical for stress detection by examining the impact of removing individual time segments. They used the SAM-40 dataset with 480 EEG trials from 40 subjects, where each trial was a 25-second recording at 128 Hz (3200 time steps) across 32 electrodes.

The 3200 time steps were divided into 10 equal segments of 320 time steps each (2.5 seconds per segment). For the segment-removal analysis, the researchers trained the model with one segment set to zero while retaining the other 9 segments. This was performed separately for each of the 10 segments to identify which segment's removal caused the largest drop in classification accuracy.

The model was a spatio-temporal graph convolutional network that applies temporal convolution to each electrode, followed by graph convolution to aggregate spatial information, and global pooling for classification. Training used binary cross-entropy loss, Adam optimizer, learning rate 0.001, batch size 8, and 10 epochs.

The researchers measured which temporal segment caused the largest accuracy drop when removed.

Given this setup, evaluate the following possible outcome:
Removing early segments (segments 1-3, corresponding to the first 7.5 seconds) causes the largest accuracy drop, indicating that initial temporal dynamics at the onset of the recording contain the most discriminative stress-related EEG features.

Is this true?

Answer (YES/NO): NO